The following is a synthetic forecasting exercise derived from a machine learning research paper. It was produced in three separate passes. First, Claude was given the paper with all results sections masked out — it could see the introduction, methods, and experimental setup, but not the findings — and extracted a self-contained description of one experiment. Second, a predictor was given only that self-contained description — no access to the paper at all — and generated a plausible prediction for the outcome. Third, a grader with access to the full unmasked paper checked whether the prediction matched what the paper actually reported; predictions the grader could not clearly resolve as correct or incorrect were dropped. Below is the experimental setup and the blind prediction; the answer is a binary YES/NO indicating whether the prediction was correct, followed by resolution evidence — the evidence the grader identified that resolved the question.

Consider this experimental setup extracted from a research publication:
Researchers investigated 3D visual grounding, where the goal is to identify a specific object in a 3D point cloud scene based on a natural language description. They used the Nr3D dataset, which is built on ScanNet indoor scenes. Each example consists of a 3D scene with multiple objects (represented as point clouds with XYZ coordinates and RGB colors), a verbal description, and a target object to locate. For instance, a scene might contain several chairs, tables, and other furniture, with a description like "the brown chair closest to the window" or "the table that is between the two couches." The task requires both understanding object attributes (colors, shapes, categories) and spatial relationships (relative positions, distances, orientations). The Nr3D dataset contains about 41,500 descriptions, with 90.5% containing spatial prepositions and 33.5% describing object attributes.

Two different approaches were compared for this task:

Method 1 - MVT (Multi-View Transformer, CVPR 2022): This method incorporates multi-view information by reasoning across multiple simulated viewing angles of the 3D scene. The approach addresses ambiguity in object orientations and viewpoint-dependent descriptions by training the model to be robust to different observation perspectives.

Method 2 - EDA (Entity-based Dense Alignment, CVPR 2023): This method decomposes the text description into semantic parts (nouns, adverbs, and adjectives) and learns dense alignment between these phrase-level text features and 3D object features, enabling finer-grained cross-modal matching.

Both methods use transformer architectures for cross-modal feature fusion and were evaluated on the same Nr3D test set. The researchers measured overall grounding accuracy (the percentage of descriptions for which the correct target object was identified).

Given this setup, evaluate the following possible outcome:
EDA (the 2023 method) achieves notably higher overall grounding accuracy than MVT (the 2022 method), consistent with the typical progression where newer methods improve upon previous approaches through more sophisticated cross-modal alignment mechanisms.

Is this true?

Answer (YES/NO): NO